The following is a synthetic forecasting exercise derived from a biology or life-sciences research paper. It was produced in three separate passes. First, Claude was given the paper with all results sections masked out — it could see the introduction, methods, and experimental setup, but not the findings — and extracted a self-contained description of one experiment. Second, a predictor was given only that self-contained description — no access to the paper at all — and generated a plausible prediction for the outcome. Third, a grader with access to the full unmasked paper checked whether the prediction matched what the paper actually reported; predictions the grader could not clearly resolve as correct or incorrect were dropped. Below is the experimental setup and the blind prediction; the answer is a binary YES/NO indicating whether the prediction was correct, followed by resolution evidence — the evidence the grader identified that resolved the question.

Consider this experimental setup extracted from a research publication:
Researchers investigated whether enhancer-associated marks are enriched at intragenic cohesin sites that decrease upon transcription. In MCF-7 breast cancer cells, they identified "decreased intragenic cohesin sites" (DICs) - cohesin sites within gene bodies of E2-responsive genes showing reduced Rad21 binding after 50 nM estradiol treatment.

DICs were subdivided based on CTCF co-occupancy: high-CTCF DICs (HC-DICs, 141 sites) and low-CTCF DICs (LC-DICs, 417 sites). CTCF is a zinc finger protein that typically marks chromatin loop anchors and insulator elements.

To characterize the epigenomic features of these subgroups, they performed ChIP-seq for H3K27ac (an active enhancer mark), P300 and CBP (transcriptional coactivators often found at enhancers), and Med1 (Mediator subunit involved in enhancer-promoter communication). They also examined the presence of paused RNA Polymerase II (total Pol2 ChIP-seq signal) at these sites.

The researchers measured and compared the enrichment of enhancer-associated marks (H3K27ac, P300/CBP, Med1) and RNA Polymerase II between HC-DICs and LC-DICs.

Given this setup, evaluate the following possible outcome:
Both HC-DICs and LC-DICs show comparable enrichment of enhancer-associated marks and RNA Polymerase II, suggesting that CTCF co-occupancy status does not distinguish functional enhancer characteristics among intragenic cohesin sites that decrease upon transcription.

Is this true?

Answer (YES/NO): NO